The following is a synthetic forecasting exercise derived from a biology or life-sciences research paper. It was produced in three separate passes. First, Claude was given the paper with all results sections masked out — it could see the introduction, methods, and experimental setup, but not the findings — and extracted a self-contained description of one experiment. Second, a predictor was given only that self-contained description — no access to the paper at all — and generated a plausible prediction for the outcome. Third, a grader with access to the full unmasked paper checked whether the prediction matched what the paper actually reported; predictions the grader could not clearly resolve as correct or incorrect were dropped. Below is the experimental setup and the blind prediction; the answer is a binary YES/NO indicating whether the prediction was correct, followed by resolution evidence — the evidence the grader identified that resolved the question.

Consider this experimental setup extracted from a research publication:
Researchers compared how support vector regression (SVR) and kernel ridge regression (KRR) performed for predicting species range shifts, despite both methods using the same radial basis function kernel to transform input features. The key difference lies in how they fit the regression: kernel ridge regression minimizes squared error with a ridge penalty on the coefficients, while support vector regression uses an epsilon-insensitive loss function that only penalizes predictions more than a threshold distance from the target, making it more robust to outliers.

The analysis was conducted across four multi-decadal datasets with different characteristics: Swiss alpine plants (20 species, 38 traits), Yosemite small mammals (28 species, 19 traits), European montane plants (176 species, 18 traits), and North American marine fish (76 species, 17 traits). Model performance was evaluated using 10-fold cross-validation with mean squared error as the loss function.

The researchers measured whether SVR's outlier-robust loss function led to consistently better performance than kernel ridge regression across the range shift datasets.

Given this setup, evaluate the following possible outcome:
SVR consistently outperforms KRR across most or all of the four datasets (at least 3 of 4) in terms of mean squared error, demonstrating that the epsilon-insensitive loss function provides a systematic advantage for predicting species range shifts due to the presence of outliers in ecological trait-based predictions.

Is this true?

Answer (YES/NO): NO